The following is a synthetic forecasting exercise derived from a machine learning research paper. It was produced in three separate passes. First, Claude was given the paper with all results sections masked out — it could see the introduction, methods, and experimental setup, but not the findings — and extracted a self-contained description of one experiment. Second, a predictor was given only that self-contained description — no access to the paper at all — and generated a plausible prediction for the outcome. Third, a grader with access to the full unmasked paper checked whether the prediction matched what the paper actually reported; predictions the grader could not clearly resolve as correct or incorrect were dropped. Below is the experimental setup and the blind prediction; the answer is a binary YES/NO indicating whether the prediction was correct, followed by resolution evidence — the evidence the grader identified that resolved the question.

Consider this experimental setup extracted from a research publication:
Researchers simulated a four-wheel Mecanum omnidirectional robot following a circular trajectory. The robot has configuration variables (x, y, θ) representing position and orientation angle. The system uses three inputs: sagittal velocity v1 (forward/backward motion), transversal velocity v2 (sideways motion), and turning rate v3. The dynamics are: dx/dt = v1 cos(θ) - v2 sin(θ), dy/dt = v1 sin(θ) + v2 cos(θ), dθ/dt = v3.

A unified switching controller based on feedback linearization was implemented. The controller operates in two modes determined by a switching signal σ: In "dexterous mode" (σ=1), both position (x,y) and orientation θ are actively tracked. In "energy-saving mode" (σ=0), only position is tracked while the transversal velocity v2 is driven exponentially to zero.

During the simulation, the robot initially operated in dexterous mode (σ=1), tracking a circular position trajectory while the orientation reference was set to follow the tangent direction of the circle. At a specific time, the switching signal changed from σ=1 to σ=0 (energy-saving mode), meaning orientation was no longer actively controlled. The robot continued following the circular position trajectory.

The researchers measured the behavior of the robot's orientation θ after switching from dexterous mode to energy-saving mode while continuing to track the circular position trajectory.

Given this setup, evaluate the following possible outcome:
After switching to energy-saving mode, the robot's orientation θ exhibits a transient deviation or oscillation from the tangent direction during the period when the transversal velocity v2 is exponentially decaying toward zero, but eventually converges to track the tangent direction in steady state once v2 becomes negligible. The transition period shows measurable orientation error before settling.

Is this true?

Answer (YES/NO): YES